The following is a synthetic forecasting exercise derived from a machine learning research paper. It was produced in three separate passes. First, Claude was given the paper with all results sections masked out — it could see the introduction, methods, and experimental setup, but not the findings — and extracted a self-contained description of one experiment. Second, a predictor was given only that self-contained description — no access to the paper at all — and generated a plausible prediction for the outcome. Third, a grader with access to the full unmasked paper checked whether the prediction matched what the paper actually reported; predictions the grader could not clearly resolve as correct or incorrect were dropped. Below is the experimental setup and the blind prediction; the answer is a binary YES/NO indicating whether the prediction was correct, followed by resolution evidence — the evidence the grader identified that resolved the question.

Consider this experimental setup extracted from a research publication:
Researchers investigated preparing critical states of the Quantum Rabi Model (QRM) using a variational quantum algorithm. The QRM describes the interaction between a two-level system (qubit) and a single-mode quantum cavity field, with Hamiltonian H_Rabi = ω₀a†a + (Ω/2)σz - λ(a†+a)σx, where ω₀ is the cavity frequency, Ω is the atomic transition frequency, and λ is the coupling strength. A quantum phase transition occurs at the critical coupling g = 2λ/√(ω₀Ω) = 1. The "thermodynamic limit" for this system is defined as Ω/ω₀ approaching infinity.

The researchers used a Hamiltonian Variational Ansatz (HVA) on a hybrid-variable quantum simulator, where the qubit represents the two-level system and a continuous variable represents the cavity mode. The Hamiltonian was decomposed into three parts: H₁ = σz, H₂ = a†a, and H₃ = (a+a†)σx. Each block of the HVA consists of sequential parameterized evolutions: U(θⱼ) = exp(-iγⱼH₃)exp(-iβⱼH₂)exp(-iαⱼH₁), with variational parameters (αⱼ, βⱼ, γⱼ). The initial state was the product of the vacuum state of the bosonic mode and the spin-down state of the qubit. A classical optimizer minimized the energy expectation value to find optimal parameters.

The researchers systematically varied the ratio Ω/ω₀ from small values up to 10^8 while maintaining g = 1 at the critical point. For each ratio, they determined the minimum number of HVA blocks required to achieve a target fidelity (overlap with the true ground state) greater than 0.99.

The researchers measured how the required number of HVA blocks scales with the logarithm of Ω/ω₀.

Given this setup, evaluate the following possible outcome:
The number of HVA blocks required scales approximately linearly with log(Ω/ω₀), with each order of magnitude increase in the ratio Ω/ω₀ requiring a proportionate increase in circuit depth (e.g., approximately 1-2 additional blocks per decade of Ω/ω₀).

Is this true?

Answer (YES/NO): NO